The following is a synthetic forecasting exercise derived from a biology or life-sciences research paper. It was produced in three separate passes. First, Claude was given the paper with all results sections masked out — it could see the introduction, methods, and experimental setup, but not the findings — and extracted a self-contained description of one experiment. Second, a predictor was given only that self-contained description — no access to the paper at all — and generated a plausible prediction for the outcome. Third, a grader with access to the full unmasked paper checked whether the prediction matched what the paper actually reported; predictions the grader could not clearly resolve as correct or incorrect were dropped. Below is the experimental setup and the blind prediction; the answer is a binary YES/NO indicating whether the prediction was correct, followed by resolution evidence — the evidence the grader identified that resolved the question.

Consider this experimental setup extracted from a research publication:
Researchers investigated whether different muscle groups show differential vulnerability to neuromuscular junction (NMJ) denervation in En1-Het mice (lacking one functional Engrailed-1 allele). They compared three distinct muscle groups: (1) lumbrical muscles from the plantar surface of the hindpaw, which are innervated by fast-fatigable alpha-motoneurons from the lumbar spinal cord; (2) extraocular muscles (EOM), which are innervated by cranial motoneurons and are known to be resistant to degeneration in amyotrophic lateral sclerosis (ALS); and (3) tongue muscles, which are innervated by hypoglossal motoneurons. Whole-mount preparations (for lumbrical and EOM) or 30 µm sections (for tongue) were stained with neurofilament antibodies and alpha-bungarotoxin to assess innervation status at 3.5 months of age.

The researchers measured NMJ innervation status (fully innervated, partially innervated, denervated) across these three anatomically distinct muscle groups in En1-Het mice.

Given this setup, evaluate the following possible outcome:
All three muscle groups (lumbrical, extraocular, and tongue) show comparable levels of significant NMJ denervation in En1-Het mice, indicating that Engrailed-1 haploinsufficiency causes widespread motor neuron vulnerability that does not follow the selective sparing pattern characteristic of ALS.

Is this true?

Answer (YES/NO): NO